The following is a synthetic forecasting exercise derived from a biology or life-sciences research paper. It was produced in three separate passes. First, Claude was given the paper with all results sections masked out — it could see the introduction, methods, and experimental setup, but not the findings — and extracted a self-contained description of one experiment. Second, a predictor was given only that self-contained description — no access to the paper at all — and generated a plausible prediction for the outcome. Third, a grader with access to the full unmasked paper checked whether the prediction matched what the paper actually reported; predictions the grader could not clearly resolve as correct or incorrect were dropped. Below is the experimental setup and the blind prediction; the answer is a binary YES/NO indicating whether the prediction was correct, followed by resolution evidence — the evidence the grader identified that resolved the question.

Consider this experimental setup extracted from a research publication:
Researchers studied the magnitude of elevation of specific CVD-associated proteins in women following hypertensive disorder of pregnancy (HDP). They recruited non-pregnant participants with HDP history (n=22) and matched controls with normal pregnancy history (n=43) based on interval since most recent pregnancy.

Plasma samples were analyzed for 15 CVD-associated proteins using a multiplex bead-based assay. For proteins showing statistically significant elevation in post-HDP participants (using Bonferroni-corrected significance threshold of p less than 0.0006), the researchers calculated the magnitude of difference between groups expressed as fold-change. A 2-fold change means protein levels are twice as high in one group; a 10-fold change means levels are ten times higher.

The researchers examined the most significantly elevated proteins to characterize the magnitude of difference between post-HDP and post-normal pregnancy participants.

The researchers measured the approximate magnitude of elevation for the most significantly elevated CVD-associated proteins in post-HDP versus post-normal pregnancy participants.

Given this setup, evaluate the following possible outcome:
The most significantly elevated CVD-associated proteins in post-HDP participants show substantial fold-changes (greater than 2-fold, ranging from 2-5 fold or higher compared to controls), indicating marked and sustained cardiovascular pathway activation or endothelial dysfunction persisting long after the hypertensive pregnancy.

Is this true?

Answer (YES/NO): NO